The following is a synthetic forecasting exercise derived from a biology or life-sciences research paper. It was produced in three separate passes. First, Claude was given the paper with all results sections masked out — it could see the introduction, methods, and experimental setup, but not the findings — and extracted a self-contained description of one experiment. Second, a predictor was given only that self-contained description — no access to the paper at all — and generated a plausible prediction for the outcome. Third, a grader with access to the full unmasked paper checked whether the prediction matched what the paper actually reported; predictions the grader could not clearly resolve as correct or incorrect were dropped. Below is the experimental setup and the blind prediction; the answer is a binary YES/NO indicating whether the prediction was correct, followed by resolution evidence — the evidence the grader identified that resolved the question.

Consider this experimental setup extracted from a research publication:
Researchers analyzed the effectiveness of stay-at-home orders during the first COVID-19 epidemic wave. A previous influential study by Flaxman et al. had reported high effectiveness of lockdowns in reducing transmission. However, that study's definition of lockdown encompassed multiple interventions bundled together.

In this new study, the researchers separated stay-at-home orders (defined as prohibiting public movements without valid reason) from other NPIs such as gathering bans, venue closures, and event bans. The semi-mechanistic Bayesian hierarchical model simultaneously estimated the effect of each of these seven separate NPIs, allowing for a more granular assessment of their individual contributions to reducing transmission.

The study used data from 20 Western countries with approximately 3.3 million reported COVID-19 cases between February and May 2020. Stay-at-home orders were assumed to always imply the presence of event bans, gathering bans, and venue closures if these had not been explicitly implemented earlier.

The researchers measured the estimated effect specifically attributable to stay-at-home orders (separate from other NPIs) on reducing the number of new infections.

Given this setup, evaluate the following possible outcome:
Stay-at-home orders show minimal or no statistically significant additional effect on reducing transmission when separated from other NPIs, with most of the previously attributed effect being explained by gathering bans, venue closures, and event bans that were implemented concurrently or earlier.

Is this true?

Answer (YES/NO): YES